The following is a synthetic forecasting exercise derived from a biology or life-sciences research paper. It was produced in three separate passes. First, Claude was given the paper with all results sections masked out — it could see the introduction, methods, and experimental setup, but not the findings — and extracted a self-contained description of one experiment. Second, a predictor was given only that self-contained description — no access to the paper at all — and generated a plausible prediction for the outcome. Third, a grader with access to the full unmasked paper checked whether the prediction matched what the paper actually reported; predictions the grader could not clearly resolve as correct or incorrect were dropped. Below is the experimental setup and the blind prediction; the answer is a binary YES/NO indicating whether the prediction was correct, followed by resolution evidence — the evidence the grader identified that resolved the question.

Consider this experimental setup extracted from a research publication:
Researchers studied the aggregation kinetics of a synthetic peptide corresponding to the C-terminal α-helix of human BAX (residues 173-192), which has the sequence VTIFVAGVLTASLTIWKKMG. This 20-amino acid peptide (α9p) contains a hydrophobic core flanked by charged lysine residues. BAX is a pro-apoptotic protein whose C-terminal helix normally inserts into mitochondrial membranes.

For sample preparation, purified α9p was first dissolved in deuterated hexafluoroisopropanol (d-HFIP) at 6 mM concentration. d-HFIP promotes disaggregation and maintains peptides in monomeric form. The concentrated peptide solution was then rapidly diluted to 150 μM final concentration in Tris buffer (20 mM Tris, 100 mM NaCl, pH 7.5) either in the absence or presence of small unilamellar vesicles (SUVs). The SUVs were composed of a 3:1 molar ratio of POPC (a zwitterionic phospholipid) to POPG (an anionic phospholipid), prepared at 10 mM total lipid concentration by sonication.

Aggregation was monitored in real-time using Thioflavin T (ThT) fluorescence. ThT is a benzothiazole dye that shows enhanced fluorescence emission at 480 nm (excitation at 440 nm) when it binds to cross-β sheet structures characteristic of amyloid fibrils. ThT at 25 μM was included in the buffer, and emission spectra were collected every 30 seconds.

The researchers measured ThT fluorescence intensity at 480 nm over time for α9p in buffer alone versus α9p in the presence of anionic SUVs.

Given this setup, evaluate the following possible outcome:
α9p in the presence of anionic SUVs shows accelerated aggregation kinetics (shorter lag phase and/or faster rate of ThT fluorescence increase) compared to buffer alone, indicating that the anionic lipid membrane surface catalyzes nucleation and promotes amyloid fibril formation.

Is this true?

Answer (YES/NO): YES